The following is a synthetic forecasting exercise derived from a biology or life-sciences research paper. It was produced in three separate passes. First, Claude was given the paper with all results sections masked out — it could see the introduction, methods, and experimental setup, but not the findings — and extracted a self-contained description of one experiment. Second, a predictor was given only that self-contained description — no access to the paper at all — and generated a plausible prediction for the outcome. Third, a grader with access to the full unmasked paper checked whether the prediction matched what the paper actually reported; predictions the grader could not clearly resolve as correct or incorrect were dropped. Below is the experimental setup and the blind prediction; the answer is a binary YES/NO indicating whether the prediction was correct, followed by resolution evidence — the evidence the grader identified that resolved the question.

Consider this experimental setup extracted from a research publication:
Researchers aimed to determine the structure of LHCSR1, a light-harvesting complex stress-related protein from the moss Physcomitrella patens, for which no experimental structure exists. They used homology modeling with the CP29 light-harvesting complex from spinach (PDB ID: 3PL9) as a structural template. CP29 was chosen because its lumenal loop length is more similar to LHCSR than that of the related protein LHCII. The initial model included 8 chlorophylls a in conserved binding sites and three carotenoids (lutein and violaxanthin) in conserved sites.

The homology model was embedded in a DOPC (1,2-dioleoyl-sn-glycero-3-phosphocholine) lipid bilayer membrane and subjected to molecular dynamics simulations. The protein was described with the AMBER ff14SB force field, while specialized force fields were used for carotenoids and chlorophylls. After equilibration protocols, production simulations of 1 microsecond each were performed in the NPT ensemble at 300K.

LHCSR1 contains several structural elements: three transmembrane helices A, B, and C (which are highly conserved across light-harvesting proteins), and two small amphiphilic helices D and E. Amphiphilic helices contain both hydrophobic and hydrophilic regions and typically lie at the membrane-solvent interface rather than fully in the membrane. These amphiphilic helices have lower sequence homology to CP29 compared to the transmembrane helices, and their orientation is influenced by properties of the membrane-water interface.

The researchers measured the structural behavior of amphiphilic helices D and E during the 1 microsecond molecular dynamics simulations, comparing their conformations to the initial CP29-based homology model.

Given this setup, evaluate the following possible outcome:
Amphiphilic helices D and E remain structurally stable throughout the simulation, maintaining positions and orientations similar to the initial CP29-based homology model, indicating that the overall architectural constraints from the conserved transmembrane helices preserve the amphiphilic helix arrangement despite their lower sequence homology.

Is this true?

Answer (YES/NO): NO